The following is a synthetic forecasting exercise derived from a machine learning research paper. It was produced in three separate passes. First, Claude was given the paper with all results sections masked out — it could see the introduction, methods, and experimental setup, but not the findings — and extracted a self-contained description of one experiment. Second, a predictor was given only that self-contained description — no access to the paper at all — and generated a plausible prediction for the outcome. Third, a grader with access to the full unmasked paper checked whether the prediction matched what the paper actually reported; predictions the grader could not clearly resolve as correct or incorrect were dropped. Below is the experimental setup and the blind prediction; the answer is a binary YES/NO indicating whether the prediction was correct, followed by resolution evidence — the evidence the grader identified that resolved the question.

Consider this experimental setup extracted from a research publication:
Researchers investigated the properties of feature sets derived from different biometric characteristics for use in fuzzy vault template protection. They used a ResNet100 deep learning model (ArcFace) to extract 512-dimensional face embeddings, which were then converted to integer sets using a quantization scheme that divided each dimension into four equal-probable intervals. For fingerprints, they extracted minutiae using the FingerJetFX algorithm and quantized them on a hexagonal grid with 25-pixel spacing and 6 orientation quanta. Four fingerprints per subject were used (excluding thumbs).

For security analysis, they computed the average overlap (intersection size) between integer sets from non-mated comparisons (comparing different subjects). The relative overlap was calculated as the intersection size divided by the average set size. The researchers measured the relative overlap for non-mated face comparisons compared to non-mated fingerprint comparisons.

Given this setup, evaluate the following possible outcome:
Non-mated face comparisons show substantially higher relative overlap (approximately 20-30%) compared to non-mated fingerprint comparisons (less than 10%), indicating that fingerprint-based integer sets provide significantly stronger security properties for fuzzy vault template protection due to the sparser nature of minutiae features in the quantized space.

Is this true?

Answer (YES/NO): NO